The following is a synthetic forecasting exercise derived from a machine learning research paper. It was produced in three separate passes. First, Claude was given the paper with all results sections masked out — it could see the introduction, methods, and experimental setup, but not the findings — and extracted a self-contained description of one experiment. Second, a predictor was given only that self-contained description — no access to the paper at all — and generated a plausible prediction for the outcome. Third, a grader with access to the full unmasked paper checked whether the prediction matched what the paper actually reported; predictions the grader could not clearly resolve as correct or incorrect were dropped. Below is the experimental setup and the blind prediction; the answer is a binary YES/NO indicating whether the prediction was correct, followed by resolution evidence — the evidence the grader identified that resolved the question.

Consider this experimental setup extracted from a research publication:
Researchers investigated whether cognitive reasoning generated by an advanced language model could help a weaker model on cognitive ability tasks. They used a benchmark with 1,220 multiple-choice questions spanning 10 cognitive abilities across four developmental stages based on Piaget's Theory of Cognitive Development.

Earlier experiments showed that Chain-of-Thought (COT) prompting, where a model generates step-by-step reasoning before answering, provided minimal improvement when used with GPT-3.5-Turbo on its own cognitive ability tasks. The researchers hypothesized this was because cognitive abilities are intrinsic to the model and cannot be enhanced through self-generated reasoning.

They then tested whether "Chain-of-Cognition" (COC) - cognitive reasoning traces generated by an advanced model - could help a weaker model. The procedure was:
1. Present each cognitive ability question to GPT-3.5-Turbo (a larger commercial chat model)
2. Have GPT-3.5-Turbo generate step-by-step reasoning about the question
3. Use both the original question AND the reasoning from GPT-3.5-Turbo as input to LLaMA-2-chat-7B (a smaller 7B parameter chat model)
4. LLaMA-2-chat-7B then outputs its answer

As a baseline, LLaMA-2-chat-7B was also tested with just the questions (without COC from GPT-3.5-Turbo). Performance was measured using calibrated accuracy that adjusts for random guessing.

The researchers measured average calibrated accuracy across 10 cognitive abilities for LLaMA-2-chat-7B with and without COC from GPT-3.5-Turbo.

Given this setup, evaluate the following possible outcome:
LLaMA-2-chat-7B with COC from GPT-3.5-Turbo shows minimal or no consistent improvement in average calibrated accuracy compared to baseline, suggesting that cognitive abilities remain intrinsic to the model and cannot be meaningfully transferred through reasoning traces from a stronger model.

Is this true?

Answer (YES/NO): NO